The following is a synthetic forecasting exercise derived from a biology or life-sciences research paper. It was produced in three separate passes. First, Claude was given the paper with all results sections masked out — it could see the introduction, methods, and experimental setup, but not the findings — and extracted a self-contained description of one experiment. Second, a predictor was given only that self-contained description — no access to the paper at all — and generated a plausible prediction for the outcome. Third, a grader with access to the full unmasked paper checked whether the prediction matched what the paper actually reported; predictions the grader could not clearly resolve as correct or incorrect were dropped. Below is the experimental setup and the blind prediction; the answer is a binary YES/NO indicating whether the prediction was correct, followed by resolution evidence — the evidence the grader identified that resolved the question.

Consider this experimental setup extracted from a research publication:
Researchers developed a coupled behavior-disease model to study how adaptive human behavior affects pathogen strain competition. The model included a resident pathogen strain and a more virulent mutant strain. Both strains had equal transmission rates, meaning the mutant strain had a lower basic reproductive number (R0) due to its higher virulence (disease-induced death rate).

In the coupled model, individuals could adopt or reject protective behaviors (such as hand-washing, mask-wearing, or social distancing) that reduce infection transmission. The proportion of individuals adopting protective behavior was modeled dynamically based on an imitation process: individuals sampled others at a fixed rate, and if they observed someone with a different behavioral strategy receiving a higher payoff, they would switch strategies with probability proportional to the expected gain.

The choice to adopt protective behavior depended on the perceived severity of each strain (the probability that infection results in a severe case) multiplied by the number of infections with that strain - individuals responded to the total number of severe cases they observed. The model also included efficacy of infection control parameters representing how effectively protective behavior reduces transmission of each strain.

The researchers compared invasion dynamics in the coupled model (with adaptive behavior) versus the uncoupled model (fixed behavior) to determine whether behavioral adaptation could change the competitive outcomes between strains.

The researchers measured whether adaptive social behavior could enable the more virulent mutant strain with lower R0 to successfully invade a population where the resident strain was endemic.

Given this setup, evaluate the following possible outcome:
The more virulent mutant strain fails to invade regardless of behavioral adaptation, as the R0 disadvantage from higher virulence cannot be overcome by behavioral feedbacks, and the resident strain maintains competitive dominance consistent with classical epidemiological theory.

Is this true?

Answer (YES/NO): NO